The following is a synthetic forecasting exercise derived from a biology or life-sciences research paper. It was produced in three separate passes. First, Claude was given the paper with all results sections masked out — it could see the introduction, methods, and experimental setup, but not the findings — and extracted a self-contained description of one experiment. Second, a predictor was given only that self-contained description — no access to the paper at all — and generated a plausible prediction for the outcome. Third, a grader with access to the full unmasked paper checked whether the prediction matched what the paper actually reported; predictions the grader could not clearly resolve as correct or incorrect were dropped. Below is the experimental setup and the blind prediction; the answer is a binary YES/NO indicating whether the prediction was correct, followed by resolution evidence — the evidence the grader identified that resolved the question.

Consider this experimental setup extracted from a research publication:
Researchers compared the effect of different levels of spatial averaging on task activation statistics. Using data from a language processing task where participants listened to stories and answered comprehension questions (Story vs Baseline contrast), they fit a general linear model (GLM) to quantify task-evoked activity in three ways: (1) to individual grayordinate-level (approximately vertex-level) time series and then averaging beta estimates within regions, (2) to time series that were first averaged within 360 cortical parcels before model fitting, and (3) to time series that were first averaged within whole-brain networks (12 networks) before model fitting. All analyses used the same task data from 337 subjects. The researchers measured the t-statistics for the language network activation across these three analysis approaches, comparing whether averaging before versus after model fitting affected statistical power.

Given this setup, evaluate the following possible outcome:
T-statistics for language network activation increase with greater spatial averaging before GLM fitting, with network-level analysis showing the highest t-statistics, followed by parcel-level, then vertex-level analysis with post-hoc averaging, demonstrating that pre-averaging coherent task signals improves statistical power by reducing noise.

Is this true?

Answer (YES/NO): YES